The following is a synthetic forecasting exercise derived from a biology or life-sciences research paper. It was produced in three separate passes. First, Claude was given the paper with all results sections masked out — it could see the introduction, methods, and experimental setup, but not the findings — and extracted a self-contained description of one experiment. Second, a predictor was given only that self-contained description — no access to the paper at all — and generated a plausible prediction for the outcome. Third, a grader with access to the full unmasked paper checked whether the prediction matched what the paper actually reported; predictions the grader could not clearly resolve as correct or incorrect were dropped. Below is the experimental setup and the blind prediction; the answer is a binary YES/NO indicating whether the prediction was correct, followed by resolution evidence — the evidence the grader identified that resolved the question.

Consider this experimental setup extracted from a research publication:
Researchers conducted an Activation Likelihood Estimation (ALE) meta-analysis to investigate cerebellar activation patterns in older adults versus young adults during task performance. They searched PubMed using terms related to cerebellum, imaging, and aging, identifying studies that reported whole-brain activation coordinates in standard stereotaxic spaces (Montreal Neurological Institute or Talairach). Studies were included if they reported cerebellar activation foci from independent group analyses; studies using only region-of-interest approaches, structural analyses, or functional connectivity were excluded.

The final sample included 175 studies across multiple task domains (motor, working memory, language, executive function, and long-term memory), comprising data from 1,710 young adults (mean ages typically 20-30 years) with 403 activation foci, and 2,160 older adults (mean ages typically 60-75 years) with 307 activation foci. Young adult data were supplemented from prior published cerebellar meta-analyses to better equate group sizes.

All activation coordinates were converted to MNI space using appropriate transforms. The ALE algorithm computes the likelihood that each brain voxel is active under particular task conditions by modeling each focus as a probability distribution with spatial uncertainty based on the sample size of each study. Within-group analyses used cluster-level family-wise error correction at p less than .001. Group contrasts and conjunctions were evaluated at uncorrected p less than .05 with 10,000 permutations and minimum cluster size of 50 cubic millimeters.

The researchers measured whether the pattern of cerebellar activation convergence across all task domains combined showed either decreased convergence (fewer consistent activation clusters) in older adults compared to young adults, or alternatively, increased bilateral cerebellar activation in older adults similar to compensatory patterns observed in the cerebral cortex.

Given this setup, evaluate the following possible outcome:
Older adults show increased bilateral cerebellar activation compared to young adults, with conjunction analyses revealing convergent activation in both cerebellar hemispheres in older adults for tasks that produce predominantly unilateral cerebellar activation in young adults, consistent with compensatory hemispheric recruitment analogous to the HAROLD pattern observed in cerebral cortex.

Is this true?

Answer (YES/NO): NO